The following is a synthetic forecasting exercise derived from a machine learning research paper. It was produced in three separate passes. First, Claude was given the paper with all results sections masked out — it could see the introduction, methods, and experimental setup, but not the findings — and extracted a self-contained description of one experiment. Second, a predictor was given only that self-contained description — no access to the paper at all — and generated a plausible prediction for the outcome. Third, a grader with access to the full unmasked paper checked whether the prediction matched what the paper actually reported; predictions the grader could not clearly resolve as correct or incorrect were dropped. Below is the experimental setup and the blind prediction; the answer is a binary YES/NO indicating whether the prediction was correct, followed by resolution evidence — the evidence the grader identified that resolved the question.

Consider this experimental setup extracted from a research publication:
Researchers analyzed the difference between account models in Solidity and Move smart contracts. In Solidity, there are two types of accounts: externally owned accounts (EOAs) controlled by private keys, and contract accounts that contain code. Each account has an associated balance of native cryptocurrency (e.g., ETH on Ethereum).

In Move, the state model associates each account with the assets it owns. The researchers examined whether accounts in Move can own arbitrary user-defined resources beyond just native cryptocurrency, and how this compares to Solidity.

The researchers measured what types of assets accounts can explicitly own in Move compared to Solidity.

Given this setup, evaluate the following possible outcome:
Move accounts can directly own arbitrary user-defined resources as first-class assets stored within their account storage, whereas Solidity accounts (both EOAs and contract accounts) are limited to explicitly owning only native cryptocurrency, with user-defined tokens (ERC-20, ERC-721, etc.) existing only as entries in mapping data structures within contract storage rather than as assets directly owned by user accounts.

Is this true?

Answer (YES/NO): YES